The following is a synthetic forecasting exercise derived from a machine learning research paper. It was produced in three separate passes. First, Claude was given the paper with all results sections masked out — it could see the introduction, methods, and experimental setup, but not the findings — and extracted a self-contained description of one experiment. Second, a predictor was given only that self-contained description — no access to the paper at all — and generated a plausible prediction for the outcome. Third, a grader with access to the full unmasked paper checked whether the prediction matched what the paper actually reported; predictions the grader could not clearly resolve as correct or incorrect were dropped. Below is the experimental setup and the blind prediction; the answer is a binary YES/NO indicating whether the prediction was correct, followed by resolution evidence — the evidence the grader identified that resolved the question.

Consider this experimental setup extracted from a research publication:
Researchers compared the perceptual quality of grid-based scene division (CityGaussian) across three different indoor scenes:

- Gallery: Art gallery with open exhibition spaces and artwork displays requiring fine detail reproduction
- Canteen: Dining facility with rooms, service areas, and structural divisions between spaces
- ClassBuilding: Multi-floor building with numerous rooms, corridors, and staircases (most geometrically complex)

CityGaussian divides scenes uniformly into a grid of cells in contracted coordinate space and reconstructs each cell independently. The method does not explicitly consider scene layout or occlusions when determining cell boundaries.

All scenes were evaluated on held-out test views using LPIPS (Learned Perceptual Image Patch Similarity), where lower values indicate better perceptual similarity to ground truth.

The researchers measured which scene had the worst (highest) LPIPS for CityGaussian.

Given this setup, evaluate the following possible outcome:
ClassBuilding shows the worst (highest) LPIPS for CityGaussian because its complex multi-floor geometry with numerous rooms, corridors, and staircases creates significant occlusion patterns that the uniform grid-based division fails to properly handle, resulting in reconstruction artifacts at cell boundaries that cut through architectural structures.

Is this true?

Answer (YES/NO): NO